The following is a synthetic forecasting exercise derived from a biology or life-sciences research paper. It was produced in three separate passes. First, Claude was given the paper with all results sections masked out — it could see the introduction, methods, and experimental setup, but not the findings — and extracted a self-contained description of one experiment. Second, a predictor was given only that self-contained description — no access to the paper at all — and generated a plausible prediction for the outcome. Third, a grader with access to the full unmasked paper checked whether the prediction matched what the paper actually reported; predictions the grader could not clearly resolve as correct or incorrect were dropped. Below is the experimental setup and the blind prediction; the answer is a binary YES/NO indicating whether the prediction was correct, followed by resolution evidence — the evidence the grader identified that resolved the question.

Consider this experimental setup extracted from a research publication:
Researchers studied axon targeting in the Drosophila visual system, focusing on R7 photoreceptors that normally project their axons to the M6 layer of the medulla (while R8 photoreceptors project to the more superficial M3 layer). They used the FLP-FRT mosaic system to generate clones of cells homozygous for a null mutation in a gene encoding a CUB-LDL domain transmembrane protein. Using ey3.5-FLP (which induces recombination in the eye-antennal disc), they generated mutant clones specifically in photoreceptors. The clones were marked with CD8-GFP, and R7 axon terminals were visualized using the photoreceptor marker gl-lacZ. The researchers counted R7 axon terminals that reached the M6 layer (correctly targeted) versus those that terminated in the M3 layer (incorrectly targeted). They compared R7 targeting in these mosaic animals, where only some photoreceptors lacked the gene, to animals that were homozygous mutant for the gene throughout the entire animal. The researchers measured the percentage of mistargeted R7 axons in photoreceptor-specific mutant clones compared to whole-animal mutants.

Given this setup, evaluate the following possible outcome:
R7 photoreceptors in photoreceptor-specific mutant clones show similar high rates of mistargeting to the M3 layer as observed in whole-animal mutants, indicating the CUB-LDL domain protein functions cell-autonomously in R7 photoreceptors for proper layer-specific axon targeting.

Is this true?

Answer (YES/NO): NO